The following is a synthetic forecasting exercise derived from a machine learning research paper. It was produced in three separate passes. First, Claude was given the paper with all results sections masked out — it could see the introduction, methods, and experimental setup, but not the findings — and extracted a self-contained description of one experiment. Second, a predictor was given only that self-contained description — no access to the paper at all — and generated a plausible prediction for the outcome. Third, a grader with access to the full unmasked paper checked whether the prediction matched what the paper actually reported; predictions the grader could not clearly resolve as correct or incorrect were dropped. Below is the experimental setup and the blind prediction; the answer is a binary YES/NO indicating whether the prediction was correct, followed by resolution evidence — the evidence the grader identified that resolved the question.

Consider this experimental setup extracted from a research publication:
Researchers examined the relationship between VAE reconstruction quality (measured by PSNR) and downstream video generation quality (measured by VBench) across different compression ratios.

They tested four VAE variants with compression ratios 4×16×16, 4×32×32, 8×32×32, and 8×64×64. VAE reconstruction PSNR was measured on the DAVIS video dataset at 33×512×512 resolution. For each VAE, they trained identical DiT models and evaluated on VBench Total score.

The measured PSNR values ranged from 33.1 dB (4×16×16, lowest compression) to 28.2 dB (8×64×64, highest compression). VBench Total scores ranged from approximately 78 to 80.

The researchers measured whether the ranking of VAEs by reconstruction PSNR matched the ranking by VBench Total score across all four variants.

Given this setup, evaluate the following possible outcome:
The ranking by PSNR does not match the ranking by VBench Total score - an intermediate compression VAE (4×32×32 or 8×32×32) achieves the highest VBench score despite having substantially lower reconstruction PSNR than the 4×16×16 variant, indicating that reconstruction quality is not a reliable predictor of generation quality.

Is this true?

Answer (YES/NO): NO